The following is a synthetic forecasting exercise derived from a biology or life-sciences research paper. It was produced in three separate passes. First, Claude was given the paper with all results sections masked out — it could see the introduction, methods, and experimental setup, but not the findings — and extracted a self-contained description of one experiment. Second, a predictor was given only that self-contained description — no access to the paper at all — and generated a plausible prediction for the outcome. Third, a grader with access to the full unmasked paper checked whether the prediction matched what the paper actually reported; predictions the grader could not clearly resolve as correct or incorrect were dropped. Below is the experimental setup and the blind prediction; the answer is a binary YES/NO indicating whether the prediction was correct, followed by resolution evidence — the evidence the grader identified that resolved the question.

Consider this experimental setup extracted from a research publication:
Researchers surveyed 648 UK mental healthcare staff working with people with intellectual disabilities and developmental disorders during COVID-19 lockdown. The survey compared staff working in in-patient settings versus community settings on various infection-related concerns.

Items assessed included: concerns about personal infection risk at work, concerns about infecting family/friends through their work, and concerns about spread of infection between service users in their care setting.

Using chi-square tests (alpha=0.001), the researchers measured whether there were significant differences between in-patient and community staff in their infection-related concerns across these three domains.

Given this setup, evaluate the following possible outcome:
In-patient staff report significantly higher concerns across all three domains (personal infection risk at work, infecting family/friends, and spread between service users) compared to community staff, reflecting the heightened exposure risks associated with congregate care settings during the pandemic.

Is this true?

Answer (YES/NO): YES